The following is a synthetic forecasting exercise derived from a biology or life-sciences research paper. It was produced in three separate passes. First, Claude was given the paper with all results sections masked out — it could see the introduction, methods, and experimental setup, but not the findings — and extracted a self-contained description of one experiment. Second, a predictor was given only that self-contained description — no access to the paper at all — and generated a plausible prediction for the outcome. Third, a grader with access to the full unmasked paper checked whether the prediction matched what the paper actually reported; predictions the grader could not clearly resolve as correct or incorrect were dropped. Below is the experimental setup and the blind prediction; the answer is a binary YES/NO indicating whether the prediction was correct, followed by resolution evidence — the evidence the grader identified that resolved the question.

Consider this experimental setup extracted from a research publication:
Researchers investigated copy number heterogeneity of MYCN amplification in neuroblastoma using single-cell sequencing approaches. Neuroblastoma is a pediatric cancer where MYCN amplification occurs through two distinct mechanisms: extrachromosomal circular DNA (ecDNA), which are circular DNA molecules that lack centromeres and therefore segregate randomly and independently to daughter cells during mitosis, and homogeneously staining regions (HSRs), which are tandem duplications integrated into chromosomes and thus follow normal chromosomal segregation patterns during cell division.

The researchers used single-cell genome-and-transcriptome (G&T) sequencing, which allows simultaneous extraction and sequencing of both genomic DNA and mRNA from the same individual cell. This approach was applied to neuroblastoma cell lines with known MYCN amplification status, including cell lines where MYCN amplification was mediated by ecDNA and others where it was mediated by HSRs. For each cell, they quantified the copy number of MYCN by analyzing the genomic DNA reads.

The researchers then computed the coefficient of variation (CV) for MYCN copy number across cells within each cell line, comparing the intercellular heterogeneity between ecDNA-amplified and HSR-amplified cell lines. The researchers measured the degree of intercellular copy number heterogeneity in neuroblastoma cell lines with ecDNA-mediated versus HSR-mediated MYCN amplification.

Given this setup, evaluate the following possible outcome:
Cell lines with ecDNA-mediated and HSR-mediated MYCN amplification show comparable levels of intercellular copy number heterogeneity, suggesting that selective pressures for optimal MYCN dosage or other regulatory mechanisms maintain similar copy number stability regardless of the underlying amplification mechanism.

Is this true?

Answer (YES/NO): NO